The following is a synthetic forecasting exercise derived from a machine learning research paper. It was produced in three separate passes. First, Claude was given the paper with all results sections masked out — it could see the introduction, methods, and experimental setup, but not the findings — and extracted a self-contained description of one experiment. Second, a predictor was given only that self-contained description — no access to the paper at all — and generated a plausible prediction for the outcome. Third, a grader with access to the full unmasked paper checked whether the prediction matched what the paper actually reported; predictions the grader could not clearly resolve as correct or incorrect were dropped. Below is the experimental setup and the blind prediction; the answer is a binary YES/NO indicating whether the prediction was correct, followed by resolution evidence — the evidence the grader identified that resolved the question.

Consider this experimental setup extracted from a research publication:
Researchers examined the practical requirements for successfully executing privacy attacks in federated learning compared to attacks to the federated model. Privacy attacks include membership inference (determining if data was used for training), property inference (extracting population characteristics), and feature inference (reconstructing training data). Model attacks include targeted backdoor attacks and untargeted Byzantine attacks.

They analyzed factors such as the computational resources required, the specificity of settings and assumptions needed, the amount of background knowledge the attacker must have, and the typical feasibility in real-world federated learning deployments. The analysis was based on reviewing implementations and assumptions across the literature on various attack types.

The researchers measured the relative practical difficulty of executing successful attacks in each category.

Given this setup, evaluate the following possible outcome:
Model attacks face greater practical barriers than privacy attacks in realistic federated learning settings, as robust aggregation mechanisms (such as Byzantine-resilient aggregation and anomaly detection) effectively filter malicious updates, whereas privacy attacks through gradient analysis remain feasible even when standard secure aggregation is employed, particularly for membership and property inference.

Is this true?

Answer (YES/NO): NO